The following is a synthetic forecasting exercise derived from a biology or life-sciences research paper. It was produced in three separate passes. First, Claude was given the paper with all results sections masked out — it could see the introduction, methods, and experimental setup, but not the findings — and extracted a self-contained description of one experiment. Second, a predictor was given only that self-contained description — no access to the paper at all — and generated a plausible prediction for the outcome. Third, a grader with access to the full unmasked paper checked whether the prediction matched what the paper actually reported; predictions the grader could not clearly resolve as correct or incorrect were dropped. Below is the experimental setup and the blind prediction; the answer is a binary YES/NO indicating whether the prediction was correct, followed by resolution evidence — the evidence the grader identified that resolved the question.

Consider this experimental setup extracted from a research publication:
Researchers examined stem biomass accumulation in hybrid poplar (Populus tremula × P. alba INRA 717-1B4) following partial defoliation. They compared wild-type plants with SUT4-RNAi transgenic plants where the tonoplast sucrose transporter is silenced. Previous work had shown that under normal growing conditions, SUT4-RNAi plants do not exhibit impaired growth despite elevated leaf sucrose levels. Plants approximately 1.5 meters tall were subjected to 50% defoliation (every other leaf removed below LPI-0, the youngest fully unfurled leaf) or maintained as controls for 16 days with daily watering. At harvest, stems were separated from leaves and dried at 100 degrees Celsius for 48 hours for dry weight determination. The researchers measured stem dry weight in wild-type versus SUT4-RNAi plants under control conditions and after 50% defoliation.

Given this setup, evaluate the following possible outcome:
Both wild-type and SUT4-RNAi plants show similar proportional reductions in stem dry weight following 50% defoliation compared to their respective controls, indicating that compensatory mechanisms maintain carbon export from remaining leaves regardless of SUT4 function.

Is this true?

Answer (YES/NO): NO